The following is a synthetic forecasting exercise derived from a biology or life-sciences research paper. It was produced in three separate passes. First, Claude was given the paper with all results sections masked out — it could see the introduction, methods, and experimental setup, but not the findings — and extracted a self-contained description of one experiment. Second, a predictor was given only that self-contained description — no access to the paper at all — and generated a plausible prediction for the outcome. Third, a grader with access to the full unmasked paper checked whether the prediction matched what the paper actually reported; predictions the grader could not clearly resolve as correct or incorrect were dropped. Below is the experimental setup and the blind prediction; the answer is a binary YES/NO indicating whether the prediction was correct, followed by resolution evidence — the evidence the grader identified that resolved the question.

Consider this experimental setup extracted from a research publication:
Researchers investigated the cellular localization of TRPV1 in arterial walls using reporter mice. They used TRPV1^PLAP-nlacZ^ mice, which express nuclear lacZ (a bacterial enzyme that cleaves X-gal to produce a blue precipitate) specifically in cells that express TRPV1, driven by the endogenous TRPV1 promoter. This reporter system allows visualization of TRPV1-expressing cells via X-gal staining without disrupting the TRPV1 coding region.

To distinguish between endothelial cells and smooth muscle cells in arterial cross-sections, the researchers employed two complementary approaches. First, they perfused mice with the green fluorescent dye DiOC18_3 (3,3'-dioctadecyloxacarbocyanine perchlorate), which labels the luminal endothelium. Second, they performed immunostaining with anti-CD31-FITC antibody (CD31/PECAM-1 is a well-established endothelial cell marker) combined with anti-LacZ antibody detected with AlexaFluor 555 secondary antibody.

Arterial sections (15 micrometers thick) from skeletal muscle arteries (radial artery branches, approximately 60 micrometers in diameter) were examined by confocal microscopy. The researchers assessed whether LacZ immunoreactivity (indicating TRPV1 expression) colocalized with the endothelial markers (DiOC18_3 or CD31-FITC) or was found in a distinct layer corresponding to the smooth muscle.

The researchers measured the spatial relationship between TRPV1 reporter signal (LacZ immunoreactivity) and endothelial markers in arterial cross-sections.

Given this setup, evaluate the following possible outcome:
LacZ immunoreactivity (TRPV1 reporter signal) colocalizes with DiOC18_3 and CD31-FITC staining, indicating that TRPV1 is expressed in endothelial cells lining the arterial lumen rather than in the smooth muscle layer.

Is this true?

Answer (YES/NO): NO